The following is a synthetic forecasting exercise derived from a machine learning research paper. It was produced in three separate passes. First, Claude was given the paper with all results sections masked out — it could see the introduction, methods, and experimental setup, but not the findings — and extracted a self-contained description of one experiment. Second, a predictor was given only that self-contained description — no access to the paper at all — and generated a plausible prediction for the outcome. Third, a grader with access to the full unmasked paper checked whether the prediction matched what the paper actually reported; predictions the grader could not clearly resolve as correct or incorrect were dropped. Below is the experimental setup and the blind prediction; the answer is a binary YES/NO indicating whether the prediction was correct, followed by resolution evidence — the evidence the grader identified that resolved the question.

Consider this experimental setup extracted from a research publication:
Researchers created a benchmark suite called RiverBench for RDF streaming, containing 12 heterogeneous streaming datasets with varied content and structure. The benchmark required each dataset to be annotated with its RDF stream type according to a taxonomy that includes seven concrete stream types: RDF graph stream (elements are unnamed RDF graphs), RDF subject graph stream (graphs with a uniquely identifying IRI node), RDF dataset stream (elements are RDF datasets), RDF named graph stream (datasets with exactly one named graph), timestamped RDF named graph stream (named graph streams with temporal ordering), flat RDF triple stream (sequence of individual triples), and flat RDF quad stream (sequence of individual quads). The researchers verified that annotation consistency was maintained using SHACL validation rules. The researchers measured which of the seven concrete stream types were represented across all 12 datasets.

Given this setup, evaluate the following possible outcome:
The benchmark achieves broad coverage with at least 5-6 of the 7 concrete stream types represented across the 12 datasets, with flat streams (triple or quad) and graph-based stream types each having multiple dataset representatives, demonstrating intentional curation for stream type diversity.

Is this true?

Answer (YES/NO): YES